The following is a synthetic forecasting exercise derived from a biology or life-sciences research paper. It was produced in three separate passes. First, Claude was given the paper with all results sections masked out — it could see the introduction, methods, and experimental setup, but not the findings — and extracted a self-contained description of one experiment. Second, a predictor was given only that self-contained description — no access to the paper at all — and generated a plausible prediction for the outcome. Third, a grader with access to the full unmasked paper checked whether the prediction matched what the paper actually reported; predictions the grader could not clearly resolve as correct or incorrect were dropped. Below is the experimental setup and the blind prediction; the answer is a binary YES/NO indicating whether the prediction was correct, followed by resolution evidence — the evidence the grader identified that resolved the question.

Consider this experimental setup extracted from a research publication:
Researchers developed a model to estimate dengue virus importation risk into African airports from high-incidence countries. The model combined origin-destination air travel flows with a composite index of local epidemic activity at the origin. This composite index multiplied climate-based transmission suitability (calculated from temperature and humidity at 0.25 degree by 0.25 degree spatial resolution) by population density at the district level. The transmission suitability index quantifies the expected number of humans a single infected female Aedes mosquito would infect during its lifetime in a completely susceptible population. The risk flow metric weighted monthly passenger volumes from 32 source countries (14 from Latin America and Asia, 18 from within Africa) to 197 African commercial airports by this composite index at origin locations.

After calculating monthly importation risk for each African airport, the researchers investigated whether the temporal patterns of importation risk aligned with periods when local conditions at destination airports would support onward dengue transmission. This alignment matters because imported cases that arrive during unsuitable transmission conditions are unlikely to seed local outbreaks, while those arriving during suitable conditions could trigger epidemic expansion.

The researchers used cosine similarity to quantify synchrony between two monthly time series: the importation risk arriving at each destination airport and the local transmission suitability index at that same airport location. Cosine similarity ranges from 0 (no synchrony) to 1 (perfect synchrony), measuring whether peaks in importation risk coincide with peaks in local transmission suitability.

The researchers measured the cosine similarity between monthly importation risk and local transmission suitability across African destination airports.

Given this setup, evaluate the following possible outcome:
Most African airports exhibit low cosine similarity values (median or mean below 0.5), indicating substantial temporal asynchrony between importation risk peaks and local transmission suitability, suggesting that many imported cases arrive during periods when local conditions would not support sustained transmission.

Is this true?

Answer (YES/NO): YES